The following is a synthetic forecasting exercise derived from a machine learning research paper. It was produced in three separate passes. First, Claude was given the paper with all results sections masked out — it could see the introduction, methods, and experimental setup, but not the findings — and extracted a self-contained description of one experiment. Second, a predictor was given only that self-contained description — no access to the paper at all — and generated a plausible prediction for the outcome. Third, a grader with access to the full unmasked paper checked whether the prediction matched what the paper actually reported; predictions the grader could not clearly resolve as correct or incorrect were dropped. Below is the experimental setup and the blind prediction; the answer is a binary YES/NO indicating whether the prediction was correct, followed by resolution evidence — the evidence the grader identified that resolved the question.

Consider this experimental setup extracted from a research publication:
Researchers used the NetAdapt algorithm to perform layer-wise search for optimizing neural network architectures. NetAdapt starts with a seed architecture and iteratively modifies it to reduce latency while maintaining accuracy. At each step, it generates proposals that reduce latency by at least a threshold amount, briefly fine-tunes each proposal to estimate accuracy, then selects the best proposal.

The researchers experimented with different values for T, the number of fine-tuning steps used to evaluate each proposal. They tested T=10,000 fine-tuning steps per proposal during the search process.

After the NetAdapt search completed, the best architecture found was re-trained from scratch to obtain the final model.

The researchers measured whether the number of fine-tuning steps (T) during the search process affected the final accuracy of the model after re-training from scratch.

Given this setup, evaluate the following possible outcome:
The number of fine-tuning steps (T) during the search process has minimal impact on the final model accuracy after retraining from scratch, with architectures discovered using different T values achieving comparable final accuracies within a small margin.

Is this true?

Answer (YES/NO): YES